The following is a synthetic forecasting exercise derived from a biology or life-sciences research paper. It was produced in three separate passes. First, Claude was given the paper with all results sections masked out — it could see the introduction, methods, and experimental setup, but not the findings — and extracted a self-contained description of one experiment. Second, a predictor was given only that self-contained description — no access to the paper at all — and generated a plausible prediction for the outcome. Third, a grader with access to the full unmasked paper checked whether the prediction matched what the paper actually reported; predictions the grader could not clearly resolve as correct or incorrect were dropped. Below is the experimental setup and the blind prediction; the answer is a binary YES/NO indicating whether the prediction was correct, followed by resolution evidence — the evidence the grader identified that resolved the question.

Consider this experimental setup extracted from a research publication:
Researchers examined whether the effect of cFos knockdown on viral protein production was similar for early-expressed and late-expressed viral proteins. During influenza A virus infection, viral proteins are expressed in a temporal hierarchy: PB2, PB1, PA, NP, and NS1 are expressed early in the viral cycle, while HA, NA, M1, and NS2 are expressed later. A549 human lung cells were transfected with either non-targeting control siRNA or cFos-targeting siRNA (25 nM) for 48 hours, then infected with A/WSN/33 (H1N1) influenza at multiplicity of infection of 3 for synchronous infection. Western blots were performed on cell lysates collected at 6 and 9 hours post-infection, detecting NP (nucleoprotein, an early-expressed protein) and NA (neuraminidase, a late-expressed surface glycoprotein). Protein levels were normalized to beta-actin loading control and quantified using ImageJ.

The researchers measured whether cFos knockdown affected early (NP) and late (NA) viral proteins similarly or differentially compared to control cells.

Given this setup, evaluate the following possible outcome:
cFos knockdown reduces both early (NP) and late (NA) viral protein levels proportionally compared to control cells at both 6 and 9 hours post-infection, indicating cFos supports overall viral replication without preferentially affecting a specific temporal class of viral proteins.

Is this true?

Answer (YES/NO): NO